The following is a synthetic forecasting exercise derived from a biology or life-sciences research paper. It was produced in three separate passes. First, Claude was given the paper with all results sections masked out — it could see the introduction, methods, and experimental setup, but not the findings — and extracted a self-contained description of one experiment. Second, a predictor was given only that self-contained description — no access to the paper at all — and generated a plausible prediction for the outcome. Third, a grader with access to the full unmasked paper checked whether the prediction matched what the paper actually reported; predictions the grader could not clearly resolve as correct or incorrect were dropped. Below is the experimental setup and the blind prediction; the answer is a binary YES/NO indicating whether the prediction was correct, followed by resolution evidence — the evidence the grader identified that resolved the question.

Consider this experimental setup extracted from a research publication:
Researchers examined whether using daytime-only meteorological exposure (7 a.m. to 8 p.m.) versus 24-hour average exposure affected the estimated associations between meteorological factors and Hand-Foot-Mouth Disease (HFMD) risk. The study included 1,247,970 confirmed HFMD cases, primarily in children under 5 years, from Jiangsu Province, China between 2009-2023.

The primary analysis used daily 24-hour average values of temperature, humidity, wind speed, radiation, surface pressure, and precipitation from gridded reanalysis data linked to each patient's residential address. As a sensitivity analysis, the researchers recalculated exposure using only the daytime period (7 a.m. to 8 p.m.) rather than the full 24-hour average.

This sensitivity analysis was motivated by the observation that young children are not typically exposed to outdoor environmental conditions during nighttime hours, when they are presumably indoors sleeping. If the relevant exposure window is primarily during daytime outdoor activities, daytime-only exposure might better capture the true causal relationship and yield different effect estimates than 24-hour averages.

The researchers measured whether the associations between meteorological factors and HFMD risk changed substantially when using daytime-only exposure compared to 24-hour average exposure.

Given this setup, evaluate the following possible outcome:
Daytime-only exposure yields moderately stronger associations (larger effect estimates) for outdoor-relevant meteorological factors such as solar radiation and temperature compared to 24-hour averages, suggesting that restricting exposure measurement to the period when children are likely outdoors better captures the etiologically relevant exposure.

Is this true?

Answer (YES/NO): NO